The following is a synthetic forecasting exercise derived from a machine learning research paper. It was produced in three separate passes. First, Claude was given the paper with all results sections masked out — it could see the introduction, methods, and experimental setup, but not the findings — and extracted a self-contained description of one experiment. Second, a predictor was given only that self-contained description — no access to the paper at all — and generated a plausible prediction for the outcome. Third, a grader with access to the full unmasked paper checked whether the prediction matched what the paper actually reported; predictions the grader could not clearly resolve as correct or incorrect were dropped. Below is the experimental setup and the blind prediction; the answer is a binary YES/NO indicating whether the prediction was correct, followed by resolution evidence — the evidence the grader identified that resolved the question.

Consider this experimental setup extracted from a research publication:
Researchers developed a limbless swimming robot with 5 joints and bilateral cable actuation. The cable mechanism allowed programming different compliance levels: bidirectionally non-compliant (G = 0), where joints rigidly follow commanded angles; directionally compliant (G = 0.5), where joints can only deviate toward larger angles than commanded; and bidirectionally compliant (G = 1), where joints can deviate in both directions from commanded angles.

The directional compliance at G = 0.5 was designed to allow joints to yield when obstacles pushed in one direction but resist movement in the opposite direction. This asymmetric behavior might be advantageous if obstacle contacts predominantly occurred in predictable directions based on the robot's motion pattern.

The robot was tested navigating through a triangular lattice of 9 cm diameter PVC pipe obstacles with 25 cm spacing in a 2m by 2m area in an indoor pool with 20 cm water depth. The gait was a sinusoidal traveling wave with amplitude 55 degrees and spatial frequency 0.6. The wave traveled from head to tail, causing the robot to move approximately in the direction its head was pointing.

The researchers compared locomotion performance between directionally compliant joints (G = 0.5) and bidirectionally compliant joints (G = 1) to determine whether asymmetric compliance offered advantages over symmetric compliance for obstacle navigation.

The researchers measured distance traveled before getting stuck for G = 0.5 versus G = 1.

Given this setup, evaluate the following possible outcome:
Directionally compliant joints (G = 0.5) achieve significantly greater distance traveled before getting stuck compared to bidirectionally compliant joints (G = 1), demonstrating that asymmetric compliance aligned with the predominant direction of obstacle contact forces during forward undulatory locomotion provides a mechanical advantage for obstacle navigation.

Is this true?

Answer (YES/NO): NO